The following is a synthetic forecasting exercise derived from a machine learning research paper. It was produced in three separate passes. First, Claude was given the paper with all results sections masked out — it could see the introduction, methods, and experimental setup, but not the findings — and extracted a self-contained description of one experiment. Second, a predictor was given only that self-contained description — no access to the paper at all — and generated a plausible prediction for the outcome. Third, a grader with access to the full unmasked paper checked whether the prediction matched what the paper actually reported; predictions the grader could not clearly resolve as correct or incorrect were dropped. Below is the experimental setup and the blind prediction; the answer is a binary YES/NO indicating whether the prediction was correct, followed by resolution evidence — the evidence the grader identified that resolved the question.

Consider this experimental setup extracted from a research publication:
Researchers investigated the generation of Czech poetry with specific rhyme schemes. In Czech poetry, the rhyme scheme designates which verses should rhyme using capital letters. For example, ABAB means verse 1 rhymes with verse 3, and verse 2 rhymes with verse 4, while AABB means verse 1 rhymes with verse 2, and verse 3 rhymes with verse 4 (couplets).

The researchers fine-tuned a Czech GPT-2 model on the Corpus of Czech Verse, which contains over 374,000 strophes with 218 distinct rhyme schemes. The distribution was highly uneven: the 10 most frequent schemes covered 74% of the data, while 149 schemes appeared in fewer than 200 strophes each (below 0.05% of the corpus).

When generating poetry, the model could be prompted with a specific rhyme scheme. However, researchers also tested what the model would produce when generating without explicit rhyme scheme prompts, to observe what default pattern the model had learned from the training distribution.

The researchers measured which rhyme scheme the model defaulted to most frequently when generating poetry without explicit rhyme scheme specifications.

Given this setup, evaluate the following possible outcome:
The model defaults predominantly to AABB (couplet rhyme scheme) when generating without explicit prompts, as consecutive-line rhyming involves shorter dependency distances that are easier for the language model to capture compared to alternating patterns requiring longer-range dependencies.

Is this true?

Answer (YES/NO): NO